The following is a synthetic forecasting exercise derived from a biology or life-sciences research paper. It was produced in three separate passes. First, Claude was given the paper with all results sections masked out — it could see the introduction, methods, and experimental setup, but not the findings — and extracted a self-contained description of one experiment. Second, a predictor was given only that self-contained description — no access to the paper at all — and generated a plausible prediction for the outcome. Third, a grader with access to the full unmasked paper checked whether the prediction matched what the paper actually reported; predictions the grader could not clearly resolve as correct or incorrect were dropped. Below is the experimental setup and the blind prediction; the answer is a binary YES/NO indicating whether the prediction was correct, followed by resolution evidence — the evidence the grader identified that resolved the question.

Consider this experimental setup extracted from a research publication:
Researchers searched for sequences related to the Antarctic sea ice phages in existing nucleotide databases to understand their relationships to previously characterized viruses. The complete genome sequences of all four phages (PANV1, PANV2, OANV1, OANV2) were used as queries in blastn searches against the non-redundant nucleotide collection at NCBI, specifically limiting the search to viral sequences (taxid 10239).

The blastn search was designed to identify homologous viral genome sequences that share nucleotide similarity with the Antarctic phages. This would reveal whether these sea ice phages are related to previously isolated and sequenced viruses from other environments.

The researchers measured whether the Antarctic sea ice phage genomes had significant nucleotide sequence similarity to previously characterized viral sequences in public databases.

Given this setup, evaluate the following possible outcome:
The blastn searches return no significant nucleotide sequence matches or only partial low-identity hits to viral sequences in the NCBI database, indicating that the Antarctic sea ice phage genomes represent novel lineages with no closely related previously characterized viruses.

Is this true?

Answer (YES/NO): NO